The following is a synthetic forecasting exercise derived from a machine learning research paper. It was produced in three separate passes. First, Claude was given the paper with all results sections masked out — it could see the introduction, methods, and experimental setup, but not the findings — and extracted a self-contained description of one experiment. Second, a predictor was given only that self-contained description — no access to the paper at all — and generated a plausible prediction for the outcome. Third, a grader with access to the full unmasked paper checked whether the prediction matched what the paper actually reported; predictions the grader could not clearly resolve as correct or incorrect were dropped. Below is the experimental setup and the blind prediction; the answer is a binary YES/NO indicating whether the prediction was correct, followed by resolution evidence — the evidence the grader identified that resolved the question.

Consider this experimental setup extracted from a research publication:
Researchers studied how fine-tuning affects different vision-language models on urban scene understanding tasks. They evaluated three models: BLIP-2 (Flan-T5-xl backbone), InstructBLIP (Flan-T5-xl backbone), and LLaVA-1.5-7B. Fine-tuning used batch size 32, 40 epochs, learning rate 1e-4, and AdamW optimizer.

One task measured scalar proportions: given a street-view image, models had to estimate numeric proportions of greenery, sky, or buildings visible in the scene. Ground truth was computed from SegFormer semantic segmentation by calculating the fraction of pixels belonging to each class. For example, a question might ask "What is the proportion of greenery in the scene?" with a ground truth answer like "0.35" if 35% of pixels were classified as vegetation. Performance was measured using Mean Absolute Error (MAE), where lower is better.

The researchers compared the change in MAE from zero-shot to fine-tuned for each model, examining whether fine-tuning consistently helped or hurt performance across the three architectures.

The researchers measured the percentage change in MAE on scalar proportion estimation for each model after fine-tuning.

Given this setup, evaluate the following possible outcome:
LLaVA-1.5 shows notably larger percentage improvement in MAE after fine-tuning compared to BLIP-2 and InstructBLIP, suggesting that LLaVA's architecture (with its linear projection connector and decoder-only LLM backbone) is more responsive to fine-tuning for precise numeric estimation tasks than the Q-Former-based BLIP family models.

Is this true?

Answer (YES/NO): NO